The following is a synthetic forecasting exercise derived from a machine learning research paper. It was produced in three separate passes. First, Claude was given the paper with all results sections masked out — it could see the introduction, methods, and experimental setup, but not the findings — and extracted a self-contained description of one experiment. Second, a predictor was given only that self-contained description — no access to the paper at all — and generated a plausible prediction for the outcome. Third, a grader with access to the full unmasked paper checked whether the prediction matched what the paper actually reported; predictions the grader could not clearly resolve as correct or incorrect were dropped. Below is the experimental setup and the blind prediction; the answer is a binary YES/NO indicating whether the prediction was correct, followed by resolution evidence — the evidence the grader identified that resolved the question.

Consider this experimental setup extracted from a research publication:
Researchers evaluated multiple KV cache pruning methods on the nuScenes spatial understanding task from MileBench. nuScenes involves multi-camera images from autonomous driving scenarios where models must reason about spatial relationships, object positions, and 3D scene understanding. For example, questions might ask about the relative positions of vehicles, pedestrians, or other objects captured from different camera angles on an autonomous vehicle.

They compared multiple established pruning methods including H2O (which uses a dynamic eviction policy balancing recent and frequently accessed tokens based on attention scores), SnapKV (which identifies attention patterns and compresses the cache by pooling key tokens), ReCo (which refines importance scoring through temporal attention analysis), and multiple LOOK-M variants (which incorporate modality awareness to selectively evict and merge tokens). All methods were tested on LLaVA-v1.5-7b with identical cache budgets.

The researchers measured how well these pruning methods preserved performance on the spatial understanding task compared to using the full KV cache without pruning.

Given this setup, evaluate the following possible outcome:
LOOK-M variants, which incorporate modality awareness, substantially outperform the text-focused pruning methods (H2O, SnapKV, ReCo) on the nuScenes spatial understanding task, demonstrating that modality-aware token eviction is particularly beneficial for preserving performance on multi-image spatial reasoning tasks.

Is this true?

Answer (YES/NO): NO